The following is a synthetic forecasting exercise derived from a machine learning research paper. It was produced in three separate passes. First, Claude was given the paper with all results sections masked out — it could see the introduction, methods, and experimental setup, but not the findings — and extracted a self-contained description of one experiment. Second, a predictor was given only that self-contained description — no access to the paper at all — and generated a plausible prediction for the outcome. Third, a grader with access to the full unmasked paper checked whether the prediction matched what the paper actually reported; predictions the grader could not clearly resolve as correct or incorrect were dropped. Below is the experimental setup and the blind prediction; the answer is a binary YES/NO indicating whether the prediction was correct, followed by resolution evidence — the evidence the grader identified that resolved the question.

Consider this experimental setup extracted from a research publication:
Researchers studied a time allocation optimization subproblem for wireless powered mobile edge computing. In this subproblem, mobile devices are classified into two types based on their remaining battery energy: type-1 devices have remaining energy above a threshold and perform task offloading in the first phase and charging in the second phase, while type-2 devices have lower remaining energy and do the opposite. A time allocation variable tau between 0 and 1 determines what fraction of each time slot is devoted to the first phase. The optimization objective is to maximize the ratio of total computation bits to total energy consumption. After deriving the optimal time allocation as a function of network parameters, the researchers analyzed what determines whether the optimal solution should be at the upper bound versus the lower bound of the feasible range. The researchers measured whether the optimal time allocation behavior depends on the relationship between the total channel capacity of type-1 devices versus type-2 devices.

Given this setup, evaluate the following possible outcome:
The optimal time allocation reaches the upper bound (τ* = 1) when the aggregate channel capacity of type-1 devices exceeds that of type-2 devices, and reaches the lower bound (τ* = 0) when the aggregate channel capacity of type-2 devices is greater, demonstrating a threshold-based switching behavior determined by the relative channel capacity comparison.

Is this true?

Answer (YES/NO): NO